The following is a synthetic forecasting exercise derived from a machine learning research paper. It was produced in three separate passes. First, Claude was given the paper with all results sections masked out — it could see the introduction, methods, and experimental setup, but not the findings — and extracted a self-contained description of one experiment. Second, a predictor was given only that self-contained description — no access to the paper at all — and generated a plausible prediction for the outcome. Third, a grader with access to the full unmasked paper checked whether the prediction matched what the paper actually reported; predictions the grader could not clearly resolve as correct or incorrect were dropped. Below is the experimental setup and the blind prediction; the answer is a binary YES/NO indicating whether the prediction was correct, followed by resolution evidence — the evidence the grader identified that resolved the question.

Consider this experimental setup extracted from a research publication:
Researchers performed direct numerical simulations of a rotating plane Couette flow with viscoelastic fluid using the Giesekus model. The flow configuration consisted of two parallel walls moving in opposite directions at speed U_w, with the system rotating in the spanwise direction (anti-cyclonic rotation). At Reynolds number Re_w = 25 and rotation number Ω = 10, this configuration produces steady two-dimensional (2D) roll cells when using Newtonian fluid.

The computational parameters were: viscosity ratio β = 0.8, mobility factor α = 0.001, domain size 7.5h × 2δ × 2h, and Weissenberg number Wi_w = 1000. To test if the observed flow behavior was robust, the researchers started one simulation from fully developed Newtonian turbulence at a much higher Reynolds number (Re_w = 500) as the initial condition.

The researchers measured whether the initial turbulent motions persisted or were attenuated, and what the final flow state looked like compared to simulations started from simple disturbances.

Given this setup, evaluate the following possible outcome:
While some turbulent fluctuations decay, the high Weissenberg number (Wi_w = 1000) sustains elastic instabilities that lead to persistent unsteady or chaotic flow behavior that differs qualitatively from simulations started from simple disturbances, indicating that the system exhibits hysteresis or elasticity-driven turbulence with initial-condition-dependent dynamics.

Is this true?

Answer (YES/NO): NO